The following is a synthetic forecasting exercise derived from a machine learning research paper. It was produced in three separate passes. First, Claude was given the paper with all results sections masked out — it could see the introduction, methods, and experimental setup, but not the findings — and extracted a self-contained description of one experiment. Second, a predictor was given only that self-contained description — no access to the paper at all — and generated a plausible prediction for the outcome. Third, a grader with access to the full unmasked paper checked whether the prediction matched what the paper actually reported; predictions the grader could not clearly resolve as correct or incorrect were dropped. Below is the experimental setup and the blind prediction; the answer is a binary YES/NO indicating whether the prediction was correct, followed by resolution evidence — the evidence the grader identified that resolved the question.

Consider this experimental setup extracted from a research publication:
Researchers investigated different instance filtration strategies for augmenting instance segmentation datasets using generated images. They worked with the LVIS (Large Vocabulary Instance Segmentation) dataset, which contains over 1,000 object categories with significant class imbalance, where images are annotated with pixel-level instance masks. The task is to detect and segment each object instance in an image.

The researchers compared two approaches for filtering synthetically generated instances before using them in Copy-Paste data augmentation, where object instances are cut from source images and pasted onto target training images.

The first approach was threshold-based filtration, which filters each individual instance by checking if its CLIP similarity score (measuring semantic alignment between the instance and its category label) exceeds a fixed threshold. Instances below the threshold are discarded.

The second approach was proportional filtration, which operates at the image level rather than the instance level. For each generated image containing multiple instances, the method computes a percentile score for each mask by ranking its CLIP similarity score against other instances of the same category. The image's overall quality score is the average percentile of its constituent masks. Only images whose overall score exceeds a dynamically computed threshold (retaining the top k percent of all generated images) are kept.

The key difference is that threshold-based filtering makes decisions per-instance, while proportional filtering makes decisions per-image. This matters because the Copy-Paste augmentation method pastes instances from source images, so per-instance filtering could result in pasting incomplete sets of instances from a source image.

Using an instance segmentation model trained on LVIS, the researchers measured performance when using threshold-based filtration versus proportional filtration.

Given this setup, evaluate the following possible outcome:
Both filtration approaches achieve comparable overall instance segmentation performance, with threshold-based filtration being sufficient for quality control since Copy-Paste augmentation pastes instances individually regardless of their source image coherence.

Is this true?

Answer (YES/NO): NO